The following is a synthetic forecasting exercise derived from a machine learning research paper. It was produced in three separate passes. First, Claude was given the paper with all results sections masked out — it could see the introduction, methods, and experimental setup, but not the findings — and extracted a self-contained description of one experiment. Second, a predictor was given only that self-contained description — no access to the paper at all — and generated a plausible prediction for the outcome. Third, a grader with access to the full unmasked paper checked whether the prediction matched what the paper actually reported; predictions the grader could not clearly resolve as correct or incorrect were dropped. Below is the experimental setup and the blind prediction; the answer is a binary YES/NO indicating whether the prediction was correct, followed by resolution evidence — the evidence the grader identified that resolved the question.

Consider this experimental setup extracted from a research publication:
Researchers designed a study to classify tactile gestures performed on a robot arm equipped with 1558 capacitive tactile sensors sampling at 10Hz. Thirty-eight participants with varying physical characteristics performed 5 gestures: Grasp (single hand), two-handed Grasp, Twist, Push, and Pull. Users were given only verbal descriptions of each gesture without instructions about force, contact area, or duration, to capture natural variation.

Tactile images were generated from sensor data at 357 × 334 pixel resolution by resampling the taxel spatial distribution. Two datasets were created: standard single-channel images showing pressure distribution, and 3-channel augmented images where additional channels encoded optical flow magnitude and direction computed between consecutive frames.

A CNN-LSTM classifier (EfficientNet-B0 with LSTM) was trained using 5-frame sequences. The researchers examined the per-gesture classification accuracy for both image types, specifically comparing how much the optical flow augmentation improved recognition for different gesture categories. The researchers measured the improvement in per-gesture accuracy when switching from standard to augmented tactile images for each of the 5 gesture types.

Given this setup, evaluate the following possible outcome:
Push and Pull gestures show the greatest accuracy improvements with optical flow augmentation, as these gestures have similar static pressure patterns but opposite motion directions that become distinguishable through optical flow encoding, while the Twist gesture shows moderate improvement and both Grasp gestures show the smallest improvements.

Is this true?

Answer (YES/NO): NO